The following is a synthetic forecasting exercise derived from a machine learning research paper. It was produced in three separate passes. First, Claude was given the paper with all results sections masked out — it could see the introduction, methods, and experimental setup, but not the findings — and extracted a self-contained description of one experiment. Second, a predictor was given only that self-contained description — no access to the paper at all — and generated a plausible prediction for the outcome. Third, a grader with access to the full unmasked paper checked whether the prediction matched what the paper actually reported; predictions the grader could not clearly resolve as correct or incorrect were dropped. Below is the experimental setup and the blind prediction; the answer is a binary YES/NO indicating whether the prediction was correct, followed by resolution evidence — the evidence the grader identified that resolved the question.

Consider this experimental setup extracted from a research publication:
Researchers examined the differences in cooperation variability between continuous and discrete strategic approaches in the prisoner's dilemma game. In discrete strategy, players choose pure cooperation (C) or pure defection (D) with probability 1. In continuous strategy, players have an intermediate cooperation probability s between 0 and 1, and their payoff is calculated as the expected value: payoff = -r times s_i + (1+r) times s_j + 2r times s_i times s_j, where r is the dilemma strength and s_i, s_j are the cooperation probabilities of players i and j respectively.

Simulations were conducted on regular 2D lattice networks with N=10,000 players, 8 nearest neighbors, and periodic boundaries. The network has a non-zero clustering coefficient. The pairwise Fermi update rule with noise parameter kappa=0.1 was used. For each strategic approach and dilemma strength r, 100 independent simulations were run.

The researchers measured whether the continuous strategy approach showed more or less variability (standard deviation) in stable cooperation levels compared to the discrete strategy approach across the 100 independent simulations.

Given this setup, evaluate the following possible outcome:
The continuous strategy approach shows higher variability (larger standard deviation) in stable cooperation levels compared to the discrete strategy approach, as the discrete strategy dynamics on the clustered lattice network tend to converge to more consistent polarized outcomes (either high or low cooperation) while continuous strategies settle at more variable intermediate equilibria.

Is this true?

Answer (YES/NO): YES